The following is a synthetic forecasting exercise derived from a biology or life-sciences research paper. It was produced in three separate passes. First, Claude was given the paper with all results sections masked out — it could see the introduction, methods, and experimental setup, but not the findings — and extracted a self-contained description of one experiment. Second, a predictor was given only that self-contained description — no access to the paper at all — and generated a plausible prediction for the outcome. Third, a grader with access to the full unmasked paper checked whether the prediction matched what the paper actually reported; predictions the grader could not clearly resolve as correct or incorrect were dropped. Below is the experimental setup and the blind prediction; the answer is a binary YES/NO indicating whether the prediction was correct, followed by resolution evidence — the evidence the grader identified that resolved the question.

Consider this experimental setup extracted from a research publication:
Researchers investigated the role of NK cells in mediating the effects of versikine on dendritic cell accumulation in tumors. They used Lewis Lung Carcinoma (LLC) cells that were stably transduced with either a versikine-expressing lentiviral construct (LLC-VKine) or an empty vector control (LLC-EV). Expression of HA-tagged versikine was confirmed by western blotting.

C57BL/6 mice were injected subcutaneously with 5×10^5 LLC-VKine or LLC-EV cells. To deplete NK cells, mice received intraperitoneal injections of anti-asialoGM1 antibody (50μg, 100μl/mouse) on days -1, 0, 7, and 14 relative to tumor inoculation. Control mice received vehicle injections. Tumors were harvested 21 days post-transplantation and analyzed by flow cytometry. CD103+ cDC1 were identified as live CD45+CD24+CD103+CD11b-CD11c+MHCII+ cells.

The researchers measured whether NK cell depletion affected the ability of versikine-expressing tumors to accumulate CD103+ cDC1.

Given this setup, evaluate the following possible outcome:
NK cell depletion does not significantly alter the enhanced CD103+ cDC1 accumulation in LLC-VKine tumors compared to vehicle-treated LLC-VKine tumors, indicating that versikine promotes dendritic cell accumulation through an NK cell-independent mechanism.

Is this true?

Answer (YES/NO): NO